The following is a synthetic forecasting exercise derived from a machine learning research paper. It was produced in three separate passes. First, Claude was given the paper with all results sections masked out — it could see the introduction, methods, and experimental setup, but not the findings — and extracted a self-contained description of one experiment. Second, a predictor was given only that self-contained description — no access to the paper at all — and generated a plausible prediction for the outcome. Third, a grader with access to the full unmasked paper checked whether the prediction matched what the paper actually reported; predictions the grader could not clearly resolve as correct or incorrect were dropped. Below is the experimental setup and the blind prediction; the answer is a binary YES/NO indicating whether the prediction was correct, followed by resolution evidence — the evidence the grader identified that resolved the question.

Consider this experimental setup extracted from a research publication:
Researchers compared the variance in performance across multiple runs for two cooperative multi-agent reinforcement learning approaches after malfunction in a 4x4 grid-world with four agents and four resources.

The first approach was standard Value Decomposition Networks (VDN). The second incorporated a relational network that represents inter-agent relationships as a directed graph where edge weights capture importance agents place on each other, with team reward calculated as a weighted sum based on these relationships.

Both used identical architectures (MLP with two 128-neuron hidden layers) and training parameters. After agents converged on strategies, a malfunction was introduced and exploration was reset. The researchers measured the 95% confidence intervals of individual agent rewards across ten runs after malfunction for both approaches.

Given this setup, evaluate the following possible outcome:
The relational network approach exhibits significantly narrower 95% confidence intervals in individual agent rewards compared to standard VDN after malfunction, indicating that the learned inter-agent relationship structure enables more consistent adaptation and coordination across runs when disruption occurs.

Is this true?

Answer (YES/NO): YES